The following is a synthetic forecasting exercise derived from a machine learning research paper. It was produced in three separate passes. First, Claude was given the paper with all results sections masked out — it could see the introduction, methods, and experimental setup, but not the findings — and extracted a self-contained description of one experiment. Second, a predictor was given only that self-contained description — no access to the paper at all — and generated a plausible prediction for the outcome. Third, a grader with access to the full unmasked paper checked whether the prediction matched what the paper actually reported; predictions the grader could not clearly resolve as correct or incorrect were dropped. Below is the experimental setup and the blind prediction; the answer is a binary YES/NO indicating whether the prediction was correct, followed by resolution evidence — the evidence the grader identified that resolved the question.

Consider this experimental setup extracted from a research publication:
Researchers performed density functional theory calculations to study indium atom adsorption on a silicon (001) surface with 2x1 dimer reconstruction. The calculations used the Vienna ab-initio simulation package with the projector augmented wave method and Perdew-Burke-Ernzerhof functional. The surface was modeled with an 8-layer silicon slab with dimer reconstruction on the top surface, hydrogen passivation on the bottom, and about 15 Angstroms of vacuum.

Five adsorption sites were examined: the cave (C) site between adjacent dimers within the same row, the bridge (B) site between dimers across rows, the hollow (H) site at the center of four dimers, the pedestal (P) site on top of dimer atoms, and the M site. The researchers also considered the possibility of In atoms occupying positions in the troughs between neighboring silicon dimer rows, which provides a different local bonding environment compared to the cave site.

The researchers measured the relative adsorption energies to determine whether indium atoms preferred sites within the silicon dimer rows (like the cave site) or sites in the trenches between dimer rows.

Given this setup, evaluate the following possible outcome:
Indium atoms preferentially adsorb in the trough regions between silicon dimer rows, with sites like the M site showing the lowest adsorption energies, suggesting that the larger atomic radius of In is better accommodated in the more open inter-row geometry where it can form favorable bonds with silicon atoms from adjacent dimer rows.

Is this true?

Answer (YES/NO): YES